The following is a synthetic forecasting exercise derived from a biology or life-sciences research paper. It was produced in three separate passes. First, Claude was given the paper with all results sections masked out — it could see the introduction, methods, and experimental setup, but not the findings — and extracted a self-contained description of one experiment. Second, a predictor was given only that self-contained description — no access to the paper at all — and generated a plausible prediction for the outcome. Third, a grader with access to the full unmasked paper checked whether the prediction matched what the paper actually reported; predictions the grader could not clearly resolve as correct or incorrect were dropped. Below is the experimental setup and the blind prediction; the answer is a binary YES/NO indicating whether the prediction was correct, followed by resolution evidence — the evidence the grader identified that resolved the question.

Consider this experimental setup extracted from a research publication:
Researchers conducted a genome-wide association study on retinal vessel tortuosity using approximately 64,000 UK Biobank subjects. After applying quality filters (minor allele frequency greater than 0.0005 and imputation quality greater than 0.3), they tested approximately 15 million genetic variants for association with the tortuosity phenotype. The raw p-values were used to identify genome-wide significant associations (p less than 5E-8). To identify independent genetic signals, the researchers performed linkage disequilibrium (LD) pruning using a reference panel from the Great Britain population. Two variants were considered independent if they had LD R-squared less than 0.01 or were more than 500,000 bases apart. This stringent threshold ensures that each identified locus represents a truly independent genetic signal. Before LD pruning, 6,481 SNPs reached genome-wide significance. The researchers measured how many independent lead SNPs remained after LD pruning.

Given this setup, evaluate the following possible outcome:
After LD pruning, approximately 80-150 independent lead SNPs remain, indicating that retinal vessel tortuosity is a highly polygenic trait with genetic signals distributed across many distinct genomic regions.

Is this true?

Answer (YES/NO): YES